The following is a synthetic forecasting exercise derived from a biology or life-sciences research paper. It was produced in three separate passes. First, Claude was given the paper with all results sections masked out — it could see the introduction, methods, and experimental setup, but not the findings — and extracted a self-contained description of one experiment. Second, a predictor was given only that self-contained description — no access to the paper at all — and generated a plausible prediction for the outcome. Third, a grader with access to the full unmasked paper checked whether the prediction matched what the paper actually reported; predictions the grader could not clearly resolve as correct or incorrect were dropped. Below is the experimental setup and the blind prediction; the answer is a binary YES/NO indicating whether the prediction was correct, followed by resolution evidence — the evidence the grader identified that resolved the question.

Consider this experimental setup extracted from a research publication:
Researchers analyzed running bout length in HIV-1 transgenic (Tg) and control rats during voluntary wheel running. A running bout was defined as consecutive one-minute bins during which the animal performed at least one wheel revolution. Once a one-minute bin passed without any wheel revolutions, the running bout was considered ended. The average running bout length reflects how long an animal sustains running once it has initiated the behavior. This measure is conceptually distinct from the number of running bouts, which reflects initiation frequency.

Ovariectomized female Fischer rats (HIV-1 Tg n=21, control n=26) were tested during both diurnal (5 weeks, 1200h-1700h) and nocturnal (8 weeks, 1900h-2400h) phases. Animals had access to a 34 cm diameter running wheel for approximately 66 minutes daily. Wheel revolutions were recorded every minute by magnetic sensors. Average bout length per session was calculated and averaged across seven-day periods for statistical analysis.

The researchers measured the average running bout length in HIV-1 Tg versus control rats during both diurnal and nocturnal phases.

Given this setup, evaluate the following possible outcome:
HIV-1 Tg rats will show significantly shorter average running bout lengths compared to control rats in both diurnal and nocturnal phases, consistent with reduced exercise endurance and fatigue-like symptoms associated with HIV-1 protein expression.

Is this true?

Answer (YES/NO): NO